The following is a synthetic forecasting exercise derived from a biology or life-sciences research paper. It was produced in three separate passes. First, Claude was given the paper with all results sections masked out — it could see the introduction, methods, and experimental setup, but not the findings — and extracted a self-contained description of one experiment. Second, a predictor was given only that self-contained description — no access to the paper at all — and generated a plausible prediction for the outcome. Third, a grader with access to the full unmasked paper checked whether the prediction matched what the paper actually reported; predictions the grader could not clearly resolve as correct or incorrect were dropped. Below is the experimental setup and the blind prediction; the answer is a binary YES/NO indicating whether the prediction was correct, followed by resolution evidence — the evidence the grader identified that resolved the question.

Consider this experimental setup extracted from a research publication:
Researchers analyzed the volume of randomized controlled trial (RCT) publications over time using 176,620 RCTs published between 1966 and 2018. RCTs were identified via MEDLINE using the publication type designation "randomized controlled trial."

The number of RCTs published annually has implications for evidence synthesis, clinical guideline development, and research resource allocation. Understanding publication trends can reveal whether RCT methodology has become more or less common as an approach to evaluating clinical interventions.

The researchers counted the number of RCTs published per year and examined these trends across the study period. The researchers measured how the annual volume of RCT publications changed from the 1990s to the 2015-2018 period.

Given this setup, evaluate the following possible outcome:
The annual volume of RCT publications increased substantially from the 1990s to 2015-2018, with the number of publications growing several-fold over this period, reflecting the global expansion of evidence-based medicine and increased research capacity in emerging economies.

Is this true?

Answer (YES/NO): YES